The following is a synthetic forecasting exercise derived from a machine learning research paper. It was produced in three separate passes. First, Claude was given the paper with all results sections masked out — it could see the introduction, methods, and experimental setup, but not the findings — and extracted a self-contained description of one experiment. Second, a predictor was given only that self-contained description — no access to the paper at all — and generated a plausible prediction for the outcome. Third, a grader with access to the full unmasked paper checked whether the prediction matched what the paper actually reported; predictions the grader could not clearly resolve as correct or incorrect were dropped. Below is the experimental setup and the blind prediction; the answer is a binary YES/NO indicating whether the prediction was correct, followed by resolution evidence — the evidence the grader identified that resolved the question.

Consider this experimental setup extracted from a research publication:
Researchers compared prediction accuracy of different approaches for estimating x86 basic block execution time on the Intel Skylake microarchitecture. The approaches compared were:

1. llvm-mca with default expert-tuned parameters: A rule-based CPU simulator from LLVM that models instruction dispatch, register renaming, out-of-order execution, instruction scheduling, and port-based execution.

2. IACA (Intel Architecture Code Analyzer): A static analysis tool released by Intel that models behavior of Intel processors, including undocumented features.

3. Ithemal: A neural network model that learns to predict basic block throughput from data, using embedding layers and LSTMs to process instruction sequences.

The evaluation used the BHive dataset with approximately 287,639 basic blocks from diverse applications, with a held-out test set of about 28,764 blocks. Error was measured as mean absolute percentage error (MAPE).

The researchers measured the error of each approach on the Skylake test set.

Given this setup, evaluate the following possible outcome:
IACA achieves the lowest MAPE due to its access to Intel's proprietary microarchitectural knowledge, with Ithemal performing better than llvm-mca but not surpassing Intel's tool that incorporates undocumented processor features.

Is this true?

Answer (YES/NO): NO